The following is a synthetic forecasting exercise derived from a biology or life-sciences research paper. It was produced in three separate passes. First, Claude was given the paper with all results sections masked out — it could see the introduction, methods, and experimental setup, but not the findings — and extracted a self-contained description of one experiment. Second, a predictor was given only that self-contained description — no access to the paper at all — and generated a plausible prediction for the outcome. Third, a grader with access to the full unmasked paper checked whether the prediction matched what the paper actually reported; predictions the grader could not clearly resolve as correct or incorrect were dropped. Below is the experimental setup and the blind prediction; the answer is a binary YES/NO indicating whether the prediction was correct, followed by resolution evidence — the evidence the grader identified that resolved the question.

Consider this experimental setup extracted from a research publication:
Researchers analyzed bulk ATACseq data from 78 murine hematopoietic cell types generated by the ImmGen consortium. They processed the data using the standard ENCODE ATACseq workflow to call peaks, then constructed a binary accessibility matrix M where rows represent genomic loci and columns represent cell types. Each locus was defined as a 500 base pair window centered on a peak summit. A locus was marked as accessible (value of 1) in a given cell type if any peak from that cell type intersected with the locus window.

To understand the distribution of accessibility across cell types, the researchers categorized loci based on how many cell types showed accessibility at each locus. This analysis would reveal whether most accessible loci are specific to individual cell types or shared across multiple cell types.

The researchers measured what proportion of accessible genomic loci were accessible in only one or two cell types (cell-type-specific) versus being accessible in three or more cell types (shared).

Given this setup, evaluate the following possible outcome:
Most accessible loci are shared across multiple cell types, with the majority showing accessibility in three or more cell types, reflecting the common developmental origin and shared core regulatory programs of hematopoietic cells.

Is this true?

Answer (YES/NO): YES